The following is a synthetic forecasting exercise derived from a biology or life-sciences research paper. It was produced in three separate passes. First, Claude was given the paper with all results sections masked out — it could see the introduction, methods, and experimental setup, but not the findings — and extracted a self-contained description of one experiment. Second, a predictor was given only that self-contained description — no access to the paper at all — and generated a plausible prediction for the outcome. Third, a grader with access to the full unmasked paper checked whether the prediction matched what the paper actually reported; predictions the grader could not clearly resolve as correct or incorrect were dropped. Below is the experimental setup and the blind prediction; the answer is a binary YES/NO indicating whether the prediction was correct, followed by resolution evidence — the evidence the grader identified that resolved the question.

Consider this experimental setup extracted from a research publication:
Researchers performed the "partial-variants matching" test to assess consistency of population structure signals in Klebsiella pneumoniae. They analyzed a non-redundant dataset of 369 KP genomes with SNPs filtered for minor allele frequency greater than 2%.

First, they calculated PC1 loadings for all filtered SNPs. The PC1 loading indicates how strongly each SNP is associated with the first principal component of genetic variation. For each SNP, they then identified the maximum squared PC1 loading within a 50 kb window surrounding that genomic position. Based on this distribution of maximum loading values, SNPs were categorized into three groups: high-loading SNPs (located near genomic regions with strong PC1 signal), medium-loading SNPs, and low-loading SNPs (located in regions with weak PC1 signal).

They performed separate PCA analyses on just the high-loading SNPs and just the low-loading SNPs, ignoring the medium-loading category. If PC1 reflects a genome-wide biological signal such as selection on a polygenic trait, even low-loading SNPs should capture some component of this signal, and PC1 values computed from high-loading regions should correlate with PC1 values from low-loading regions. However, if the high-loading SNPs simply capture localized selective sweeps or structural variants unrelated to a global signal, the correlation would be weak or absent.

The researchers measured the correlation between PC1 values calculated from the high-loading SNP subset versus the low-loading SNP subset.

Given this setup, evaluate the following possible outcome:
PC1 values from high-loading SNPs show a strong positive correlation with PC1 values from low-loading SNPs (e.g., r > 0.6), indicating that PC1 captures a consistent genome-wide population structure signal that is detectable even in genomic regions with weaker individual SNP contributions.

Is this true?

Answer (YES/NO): YES